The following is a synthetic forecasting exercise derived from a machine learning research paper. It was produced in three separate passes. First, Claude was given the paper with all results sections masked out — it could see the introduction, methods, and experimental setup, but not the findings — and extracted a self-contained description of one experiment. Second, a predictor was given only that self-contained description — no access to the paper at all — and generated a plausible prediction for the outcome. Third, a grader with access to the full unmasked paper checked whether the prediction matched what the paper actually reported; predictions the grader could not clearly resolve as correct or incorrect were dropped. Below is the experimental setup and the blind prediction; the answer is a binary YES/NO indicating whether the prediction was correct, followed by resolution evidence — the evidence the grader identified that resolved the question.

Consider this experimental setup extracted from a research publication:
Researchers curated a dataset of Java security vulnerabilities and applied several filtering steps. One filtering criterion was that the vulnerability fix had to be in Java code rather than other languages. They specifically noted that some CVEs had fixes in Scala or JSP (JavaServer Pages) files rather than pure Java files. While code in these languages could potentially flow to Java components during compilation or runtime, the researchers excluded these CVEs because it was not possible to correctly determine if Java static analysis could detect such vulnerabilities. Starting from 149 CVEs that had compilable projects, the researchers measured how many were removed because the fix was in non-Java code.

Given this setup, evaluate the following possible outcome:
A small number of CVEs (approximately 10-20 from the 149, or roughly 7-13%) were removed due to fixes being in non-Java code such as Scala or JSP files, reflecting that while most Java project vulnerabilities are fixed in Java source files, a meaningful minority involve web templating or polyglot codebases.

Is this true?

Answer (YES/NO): NO